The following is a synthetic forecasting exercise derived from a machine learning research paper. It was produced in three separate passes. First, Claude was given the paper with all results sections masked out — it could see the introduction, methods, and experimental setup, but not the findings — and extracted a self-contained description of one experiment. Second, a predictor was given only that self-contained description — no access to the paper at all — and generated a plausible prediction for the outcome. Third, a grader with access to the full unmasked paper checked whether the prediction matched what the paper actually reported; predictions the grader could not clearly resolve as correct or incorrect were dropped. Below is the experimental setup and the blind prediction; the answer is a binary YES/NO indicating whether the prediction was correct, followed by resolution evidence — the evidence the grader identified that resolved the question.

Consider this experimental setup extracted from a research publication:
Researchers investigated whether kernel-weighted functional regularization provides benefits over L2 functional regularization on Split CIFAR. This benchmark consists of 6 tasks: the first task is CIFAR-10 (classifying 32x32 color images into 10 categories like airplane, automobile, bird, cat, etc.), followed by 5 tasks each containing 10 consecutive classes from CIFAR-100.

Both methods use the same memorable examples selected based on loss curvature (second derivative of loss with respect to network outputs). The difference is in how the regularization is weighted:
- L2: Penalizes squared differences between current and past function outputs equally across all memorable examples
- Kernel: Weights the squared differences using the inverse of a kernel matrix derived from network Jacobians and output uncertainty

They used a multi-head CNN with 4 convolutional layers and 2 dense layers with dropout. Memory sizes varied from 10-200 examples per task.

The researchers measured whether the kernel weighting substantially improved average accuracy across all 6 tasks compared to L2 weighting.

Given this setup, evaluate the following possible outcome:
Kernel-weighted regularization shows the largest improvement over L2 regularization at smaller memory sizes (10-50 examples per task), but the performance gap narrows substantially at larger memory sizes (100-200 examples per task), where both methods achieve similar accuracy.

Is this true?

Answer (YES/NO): NO